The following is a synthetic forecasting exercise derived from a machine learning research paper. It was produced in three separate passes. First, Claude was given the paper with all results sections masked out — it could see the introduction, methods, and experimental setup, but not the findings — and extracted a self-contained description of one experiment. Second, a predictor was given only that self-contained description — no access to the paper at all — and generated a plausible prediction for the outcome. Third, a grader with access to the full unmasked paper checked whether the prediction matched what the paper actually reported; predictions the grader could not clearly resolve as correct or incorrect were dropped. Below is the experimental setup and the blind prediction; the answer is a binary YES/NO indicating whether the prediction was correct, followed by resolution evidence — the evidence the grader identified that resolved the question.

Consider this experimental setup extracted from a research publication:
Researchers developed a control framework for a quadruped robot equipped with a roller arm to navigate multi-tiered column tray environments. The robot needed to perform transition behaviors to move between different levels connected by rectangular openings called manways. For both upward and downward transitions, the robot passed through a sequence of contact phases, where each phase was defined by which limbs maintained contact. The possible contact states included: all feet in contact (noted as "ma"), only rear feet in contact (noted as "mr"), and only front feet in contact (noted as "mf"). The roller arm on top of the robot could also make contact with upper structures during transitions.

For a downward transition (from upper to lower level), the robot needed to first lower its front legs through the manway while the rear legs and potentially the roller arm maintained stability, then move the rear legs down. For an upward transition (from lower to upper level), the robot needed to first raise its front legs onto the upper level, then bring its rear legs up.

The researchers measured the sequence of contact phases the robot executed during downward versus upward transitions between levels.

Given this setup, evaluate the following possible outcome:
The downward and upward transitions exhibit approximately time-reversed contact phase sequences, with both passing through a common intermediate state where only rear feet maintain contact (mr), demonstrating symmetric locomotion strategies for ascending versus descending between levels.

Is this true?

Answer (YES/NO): YES